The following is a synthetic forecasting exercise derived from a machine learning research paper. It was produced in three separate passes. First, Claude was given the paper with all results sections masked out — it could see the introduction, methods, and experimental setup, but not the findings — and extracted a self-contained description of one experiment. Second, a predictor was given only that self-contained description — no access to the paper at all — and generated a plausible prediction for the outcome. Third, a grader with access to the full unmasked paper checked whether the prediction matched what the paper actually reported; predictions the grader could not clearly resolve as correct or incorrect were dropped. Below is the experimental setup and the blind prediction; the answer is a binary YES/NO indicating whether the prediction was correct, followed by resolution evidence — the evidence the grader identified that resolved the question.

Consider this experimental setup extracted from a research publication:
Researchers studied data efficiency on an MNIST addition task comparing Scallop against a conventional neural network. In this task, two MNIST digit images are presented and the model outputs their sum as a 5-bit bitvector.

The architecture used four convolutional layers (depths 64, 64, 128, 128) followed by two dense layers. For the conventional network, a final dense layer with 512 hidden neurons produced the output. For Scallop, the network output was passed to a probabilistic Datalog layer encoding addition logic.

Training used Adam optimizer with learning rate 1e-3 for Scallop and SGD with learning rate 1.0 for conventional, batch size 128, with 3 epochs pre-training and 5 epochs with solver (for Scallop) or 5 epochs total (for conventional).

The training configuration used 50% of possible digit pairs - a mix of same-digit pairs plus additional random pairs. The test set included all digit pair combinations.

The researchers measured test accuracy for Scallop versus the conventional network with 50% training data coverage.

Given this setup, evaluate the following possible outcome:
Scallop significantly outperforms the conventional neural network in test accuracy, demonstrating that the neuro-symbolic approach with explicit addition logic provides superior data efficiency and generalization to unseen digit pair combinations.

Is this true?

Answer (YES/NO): YES